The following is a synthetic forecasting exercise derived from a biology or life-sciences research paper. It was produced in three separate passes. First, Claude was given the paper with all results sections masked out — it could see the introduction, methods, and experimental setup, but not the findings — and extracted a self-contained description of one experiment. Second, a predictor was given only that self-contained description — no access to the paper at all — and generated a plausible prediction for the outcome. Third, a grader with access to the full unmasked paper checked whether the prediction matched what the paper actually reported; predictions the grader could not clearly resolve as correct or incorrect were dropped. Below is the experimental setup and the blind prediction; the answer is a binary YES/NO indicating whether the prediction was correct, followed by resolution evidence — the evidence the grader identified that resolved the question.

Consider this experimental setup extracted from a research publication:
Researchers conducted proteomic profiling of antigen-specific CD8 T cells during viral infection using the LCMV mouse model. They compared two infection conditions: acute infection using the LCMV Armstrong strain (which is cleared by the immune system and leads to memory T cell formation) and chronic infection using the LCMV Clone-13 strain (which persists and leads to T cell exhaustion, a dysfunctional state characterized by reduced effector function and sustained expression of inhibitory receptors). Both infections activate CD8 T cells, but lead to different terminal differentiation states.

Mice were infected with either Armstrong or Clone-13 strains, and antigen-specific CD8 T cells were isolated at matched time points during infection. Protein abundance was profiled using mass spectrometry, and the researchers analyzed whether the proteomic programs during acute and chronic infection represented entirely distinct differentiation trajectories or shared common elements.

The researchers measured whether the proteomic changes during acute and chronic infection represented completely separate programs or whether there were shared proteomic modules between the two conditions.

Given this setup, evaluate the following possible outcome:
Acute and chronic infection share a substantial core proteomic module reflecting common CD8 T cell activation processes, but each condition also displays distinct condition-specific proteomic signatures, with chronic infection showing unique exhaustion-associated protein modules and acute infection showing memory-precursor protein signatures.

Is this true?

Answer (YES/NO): YES